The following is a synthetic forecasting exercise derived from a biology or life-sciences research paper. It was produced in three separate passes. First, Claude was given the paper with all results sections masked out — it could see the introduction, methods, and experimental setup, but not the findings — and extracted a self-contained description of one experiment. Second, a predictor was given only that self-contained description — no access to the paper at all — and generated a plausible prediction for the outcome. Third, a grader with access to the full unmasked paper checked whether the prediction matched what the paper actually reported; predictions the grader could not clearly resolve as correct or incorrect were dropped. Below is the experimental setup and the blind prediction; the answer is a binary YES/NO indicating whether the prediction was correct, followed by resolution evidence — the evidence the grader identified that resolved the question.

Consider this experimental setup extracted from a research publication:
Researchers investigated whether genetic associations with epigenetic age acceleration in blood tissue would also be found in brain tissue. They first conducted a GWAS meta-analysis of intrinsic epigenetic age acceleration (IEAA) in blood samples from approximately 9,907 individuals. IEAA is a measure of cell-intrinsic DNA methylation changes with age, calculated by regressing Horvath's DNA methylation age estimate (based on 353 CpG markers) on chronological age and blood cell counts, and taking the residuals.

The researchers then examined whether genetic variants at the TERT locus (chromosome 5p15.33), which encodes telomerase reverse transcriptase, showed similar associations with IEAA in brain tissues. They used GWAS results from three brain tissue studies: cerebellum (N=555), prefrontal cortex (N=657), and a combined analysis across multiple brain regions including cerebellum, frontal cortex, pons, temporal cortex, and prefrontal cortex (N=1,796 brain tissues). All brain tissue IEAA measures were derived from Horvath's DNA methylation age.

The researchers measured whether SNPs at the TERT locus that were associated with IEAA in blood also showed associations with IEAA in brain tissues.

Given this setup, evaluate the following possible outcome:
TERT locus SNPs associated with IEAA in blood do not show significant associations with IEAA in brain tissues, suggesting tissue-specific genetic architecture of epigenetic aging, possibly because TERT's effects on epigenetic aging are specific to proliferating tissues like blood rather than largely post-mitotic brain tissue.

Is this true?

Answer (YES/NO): NO